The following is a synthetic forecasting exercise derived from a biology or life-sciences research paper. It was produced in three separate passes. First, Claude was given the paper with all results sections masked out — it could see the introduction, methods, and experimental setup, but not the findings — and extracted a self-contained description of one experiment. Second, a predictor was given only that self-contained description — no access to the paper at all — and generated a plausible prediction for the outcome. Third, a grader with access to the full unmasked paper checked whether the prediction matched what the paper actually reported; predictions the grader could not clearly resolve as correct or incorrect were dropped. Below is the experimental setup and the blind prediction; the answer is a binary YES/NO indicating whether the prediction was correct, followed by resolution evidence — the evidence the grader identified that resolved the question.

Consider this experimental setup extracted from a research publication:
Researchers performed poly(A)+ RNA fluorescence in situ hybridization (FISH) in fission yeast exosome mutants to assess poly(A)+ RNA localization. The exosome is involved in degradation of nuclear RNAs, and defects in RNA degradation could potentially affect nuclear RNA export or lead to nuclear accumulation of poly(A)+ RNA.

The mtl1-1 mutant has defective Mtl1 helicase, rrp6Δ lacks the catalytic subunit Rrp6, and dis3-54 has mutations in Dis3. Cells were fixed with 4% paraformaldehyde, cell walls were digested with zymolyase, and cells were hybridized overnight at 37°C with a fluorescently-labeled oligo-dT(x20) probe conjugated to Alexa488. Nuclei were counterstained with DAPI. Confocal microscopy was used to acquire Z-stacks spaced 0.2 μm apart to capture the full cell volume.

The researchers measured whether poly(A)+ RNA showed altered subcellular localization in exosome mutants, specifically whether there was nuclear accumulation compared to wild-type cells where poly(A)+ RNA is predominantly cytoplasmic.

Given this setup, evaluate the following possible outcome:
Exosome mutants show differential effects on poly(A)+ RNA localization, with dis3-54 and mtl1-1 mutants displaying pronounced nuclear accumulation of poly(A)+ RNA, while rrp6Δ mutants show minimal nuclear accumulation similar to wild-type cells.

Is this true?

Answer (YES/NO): NO